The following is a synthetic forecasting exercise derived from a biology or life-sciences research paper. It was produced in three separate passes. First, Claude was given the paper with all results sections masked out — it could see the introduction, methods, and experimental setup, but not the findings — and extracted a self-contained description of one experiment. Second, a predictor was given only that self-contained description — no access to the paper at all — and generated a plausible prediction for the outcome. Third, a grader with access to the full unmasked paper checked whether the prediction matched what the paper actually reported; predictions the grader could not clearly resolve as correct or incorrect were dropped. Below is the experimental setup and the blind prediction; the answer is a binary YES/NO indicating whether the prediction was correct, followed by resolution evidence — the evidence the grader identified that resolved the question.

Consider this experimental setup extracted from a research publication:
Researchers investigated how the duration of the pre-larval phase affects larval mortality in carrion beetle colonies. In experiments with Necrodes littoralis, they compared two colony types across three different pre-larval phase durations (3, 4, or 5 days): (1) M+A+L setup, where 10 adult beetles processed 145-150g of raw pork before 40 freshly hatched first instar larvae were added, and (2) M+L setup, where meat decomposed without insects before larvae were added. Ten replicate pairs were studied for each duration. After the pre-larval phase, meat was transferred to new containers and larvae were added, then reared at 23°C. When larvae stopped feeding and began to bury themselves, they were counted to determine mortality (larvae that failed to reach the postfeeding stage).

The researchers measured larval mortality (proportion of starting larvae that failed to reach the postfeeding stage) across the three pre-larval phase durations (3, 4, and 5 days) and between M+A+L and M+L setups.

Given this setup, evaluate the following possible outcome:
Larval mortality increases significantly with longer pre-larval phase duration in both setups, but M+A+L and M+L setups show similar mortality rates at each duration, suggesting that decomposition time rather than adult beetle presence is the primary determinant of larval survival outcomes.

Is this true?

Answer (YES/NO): NO